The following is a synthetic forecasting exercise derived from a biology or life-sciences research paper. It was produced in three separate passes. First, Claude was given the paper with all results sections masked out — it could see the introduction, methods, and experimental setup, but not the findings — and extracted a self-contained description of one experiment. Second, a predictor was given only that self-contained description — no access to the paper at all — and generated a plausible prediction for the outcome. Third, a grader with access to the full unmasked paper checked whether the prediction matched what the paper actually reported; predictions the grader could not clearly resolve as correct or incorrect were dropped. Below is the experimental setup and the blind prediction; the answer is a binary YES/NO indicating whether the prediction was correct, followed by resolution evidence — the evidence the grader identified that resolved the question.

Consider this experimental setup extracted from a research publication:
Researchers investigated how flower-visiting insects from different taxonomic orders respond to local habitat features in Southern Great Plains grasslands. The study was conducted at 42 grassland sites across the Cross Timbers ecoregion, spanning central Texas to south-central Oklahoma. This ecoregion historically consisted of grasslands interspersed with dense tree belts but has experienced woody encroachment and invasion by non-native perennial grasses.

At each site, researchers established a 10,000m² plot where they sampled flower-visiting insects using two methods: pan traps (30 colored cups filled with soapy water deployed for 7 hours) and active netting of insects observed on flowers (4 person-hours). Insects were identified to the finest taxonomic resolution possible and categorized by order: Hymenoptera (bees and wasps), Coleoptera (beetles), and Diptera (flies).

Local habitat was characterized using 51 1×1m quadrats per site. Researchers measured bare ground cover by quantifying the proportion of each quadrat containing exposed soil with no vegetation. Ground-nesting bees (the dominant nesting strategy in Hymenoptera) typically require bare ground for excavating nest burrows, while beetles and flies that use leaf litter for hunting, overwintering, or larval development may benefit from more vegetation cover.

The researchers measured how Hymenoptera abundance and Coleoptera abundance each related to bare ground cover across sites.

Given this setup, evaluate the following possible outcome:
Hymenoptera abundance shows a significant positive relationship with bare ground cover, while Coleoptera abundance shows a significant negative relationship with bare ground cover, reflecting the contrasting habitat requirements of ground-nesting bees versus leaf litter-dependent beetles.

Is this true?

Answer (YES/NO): NO